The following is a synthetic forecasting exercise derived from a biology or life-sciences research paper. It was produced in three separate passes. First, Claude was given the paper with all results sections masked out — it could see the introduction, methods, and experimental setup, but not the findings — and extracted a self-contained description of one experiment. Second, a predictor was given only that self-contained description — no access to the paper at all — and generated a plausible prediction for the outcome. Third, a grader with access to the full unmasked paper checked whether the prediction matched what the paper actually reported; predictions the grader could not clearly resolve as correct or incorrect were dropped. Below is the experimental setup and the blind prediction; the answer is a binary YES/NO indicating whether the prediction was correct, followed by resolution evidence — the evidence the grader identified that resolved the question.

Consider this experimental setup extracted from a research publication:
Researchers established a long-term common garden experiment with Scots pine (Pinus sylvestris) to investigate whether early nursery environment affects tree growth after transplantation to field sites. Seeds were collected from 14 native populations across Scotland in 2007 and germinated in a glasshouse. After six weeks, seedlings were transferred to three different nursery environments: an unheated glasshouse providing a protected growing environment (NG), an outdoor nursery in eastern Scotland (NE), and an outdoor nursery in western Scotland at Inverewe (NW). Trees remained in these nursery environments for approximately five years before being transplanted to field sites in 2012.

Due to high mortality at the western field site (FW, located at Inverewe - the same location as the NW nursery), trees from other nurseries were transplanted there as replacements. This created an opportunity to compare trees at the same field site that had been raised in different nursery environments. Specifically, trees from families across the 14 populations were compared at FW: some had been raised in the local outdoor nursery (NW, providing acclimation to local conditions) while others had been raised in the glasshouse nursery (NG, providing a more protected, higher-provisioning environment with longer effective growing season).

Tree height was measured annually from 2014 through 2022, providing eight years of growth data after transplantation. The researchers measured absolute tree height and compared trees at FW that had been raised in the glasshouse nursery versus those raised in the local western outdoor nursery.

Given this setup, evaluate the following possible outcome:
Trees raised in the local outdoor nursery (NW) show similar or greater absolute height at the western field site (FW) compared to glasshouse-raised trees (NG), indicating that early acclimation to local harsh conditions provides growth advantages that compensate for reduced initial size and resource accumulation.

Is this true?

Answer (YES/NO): YES